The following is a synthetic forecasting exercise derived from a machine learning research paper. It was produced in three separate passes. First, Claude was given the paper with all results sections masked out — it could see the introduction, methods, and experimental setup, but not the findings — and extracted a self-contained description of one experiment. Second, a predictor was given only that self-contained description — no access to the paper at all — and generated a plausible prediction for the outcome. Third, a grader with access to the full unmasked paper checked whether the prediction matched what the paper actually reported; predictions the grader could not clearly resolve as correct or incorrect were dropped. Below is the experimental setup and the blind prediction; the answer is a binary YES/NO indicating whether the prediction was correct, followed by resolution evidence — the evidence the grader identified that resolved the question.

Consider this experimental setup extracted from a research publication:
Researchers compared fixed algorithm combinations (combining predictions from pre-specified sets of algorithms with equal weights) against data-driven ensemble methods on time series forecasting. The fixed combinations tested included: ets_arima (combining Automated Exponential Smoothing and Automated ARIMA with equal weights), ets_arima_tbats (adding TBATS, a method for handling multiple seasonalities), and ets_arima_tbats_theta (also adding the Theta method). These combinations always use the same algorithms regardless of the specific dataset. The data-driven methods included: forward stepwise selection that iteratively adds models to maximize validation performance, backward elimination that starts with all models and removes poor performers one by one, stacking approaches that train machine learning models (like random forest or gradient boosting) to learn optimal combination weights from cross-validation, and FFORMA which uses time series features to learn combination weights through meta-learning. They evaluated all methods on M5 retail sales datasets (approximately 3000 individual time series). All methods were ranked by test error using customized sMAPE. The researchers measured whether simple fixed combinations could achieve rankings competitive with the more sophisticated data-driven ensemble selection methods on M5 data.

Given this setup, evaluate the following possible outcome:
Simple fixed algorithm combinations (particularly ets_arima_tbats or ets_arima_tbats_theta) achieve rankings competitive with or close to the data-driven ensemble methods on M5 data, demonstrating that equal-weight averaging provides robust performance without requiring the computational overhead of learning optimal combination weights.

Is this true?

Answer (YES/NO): YES